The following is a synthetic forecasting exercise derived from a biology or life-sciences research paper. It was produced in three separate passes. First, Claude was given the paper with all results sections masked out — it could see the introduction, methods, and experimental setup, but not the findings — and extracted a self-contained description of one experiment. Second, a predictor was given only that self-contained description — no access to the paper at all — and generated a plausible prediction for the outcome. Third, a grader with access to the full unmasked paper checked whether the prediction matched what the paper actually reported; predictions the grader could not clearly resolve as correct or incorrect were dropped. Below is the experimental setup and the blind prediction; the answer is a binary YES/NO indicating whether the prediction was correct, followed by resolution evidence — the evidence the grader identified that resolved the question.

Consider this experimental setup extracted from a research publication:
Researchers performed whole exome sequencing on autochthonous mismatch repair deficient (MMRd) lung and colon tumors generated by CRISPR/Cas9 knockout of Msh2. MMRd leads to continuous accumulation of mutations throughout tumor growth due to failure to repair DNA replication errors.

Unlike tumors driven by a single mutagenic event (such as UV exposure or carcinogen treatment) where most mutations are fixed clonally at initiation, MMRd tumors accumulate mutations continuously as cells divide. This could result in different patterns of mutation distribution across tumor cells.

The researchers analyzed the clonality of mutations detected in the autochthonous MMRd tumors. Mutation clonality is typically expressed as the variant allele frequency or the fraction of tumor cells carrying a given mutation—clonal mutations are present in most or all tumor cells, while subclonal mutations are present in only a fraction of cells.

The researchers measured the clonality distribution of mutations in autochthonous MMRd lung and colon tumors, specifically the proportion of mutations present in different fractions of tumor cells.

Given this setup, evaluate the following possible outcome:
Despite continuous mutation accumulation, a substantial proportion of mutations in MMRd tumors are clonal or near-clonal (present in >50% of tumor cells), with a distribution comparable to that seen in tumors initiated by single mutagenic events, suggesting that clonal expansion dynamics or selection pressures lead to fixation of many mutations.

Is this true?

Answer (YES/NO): NO